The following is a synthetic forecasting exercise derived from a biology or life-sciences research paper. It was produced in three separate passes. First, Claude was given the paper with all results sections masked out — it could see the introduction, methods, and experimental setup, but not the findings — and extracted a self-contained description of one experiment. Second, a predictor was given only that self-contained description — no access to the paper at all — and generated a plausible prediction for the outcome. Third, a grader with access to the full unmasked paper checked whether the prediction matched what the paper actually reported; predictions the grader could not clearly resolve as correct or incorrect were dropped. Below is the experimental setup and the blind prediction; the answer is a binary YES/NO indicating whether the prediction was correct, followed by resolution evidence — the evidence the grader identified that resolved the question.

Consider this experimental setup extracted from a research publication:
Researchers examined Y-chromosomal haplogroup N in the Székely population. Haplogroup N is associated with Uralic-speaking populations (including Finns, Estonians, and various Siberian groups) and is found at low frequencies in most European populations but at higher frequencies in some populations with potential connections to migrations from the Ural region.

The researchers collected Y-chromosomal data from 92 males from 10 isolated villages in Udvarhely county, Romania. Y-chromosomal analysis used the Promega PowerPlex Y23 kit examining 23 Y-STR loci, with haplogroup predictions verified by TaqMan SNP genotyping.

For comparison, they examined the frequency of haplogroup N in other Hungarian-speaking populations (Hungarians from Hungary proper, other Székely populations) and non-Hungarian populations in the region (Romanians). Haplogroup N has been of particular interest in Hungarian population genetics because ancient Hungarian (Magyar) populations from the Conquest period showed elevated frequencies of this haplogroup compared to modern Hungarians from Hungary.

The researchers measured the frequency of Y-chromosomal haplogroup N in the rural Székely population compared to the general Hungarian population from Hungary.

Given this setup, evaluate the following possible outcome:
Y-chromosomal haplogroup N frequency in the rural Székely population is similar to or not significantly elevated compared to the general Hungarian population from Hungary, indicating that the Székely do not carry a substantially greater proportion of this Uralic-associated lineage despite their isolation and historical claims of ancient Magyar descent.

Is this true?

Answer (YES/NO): YES